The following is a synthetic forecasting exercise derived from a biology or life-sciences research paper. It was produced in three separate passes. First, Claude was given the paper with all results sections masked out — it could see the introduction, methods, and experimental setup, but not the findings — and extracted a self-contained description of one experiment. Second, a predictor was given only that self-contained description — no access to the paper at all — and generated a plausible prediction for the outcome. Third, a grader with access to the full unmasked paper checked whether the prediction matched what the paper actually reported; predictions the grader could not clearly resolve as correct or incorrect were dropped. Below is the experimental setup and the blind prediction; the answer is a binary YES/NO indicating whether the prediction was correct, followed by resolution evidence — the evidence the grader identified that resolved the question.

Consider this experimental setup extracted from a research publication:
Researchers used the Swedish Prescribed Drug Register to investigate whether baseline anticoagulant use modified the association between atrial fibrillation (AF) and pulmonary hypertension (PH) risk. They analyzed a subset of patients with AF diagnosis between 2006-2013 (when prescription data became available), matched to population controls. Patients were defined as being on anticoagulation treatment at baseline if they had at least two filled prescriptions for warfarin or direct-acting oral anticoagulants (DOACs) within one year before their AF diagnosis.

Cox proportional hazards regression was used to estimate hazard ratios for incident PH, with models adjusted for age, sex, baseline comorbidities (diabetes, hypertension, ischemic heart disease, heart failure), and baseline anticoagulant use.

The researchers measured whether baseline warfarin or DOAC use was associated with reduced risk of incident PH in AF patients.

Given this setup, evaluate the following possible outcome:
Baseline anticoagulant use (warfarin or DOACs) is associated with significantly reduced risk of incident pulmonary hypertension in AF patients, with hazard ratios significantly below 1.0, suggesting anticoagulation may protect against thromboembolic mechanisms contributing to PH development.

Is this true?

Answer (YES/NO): NO